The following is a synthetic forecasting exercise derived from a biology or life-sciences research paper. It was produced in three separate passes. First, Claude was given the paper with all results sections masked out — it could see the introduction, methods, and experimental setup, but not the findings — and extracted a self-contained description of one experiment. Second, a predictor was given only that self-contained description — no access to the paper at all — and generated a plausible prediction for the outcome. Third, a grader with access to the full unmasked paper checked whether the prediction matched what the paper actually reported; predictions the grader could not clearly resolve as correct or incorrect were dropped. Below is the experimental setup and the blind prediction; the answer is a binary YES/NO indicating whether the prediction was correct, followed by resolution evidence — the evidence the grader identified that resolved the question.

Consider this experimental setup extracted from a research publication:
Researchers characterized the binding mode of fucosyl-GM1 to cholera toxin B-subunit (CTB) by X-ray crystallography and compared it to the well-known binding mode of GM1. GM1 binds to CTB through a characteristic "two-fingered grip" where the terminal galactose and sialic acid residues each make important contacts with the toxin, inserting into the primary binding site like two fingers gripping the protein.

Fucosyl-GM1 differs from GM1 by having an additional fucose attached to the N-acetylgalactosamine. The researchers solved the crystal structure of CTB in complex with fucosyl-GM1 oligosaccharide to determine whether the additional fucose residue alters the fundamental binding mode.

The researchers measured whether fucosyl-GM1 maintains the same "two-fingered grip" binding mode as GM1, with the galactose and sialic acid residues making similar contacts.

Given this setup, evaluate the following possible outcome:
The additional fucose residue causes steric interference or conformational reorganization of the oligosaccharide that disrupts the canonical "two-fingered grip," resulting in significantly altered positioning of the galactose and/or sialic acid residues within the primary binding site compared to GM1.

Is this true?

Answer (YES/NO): NO